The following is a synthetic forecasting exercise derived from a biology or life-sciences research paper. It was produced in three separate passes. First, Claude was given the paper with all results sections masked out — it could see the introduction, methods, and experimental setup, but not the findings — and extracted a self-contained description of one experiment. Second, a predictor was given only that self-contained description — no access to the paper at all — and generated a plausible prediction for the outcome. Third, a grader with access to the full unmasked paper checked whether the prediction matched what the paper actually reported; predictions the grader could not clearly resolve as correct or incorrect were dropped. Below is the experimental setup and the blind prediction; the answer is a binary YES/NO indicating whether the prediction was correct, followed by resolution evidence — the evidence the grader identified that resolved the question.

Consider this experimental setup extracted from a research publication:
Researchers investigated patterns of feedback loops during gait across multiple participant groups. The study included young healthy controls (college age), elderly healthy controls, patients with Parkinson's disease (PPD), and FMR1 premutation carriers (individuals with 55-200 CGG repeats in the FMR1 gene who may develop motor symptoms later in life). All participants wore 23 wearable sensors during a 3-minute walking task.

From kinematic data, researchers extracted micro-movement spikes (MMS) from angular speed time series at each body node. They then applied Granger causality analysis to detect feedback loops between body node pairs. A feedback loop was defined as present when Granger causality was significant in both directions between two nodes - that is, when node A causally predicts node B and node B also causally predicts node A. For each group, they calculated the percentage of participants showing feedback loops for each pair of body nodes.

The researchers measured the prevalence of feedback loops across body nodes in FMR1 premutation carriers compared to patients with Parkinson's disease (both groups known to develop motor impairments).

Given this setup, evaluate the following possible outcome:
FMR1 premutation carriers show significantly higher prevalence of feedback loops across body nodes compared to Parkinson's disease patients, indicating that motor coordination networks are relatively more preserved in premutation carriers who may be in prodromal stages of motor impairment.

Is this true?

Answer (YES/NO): NO